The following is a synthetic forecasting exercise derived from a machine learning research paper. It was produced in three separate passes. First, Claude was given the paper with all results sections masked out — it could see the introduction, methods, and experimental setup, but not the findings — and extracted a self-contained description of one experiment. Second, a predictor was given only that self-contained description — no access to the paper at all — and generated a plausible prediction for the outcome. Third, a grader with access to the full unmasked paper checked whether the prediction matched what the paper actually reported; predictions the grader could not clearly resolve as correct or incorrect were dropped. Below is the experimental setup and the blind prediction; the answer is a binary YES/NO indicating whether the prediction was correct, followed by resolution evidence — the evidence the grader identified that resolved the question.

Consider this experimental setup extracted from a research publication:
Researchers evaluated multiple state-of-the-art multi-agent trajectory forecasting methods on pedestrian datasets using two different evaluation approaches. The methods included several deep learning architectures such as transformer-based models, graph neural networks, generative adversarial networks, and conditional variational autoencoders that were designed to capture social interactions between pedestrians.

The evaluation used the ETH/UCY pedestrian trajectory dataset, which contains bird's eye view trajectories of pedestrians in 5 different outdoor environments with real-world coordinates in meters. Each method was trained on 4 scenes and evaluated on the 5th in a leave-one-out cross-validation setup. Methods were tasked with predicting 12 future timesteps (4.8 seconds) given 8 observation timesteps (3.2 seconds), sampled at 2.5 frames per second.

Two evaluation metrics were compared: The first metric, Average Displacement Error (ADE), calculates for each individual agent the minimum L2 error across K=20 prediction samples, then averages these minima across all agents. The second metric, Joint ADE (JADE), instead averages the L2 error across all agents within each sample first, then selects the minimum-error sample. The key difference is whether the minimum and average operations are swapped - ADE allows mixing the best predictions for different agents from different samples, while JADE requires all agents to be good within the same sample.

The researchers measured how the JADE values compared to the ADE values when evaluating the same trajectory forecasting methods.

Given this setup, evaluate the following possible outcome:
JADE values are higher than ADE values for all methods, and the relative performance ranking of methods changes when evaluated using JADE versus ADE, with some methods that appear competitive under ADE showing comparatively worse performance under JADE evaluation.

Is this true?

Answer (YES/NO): YES